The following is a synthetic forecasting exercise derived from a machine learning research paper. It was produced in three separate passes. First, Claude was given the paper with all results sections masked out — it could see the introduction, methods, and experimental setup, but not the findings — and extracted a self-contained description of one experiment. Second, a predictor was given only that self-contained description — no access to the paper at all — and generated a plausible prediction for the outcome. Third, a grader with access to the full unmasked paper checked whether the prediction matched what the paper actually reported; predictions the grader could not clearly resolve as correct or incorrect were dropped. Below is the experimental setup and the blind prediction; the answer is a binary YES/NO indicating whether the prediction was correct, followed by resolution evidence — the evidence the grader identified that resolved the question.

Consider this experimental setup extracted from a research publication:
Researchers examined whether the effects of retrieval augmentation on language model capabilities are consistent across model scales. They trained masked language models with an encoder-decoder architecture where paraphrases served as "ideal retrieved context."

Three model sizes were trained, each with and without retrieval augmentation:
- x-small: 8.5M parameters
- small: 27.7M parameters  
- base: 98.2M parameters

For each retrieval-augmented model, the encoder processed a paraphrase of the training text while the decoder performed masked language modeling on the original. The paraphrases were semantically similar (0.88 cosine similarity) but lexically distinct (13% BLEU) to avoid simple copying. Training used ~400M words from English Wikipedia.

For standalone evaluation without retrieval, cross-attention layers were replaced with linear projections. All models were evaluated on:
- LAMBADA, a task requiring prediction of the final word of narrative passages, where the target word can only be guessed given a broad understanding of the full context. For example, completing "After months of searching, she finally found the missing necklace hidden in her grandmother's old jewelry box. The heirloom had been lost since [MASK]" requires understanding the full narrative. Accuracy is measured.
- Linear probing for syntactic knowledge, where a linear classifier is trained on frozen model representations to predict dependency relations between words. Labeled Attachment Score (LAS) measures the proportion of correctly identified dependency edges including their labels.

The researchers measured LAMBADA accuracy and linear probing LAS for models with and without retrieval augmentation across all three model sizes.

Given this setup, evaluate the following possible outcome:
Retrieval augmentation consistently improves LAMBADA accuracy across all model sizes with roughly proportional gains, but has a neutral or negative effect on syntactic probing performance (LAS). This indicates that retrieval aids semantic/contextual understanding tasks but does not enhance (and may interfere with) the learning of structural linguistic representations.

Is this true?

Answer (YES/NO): NO